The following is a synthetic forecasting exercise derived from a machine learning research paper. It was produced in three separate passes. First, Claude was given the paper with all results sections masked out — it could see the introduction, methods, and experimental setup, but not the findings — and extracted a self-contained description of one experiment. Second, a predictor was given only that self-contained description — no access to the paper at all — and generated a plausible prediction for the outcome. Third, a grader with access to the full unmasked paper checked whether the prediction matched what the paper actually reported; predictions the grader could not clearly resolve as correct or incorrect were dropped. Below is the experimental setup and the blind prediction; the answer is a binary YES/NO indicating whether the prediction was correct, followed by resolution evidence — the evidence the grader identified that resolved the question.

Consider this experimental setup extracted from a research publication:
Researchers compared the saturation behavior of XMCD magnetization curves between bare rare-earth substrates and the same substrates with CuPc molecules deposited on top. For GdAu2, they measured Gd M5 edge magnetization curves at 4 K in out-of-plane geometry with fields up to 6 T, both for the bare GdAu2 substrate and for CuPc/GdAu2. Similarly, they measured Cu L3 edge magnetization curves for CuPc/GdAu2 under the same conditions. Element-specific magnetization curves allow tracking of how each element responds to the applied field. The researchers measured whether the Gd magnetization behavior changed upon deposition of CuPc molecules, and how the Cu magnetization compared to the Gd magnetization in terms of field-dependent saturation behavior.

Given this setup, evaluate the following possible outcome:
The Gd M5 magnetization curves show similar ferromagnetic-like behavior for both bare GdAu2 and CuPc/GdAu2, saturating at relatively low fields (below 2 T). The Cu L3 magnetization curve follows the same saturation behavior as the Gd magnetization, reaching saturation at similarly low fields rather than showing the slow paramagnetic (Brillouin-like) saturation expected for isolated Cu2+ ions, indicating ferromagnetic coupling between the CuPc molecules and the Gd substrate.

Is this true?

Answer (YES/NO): NO